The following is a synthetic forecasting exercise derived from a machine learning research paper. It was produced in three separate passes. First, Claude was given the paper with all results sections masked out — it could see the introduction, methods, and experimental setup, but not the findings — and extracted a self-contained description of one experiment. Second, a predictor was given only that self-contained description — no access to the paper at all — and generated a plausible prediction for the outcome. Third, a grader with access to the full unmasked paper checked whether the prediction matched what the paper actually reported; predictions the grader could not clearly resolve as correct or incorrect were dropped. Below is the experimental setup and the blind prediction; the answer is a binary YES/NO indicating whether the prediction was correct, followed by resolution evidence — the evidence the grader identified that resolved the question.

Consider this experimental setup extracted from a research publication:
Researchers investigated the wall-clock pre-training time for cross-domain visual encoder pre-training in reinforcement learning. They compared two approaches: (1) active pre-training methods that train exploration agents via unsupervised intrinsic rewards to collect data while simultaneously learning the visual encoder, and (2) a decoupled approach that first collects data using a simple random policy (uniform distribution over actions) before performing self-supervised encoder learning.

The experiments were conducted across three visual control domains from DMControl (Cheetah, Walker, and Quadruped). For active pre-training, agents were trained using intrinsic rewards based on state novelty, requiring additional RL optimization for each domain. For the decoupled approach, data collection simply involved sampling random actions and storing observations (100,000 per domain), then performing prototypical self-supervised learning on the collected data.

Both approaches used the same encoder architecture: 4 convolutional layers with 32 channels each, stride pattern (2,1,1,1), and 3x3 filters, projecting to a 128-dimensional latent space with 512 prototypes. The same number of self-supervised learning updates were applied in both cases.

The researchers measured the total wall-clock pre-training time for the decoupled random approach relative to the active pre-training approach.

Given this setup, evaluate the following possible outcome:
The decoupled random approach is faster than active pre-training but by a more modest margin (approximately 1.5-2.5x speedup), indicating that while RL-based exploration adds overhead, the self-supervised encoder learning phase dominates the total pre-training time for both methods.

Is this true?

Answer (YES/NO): YES